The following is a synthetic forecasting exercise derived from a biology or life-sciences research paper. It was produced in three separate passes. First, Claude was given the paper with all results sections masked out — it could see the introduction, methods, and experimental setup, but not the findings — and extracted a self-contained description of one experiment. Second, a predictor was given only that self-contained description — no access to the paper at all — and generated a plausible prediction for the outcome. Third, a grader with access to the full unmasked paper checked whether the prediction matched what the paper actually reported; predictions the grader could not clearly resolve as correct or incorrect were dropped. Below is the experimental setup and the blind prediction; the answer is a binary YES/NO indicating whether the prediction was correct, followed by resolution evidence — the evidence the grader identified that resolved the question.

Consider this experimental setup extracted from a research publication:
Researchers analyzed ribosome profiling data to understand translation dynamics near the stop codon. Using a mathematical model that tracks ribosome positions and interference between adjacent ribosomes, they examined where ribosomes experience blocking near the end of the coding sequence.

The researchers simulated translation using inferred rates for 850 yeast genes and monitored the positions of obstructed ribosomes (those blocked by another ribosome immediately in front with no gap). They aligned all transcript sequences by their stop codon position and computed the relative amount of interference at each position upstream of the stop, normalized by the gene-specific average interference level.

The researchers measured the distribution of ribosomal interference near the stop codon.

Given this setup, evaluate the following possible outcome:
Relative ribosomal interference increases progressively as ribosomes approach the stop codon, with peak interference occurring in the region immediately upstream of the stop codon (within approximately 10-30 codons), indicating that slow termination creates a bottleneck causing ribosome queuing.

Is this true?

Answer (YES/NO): NO